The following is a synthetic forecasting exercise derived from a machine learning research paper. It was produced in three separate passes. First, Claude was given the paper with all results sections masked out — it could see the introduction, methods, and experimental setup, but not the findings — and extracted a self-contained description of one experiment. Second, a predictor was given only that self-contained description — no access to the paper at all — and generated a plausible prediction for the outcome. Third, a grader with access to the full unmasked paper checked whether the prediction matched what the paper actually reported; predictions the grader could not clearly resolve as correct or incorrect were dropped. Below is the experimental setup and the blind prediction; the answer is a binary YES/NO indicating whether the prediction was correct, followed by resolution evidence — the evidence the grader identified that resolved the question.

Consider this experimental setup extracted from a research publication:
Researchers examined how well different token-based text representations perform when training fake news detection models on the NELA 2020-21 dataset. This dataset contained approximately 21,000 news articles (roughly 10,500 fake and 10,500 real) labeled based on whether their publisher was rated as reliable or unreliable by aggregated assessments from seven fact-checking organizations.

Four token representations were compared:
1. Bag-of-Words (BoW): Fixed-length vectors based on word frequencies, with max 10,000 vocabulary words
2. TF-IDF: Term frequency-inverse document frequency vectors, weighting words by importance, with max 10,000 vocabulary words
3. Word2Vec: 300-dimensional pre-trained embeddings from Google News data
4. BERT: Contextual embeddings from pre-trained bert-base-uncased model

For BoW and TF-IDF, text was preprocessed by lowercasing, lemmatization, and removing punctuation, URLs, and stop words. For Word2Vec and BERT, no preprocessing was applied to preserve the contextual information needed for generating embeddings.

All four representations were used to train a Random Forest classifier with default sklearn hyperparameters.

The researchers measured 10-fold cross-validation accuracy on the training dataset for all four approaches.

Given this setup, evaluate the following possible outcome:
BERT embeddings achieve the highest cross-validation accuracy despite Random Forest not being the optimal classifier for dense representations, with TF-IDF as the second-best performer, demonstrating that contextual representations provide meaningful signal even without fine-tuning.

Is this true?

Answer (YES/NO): NO